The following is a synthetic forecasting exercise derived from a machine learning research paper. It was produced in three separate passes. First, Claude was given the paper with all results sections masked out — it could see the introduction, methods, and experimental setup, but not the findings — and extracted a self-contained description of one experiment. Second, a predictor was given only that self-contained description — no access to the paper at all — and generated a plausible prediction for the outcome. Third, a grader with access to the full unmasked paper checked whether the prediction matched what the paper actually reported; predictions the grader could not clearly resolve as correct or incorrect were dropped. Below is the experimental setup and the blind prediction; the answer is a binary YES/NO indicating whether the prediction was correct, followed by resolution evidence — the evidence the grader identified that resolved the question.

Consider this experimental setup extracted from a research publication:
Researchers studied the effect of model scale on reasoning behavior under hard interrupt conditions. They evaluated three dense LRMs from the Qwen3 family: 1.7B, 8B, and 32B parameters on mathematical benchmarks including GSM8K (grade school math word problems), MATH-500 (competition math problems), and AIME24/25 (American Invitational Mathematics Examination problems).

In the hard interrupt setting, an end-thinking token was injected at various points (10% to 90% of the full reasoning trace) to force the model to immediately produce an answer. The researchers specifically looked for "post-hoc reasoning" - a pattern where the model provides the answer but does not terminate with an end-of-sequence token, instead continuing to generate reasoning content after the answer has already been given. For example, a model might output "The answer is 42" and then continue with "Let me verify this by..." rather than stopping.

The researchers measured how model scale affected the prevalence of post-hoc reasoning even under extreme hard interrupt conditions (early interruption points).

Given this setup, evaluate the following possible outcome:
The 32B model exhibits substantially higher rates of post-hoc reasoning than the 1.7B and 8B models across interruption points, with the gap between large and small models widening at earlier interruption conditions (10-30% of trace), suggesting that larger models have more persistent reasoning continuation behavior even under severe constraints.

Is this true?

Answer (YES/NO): NO